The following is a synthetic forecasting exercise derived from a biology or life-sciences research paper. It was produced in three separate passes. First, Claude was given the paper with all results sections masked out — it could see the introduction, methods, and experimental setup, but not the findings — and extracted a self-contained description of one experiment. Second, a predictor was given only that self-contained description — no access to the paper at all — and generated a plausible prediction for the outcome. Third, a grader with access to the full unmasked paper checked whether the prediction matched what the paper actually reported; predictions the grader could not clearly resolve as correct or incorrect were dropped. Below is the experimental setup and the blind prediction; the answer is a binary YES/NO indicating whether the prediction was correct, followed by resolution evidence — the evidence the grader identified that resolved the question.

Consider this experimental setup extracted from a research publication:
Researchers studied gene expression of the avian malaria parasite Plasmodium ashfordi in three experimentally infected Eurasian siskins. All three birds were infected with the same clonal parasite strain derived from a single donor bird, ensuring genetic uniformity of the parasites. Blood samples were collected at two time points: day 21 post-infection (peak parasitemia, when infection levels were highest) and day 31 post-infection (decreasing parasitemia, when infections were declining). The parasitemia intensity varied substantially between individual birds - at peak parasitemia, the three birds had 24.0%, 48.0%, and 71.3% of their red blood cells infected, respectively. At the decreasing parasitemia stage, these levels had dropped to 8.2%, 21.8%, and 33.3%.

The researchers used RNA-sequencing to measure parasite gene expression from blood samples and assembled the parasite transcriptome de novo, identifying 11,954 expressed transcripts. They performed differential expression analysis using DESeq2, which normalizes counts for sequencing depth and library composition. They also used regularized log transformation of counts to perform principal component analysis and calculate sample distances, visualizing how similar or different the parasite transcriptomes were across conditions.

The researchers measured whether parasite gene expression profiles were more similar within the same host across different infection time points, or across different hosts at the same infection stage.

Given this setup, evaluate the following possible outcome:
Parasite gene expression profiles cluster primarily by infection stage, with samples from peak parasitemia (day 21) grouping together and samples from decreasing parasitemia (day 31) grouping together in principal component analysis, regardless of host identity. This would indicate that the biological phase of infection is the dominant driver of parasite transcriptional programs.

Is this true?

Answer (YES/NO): NO